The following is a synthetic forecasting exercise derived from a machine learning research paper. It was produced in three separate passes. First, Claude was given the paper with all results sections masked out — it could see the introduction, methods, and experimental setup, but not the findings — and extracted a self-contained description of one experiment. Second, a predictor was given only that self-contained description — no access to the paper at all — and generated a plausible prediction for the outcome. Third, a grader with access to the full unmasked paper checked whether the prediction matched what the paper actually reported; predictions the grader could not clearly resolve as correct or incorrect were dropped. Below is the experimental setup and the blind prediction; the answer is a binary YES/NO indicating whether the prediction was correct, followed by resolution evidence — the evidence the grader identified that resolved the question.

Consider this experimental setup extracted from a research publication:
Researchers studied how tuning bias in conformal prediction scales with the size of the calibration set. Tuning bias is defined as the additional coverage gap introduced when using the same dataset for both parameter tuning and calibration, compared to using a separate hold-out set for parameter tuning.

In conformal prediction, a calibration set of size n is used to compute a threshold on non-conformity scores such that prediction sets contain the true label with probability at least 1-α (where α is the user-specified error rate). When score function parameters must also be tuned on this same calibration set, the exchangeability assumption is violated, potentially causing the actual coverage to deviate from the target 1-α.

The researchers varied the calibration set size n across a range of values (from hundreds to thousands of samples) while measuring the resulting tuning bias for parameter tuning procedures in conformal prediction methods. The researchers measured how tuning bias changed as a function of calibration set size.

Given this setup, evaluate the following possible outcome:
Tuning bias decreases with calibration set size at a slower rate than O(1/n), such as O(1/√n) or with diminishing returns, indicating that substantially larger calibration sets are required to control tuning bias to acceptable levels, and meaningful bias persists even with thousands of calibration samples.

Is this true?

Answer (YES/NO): YES